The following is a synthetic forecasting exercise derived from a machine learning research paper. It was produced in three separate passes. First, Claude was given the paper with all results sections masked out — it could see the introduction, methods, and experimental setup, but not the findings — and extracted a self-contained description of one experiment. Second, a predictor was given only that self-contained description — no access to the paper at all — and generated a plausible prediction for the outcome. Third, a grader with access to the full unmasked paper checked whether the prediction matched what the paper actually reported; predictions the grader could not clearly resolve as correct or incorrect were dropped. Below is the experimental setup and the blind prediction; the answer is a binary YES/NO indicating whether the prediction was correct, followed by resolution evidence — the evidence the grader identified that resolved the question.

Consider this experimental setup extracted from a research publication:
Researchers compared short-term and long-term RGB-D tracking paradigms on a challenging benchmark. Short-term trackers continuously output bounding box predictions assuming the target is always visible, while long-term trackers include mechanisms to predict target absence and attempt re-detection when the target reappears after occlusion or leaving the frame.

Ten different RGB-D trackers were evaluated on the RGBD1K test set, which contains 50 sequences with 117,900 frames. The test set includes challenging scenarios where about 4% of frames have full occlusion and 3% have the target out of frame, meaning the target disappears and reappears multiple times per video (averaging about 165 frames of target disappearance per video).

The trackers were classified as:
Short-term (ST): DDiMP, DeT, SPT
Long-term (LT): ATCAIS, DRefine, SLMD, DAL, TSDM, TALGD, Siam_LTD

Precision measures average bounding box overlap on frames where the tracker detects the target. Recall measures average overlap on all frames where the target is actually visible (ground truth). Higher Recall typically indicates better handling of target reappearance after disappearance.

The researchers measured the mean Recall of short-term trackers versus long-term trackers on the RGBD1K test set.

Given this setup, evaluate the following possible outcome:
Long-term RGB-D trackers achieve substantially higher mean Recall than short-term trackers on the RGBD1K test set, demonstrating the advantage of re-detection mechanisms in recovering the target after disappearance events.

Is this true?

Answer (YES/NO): NO